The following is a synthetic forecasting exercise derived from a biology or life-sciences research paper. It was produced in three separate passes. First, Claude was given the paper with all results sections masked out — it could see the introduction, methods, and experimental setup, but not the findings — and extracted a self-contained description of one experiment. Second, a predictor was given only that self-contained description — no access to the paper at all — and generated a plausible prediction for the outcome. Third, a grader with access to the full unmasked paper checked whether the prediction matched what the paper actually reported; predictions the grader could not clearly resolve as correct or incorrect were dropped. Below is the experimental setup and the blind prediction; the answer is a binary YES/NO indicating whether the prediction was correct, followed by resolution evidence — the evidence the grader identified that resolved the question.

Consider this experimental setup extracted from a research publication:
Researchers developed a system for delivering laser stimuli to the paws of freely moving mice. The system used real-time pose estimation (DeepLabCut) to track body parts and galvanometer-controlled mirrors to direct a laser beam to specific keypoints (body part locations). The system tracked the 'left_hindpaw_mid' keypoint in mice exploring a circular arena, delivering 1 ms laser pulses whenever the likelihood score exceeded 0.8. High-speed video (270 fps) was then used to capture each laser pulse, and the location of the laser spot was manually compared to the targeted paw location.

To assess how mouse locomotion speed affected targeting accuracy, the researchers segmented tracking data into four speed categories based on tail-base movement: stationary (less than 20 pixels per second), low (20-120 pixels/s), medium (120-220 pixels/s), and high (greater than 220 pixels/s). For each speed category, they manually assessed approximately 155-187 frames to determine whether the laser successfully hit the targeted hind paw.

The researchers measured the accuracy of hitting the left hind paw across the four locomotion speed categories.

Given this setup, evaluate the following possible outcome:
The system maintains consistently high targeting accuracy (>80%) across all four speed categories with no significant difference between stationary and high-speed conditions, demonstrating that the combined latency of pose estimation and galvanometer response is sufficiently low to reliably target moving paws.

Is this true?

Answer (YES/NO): NO